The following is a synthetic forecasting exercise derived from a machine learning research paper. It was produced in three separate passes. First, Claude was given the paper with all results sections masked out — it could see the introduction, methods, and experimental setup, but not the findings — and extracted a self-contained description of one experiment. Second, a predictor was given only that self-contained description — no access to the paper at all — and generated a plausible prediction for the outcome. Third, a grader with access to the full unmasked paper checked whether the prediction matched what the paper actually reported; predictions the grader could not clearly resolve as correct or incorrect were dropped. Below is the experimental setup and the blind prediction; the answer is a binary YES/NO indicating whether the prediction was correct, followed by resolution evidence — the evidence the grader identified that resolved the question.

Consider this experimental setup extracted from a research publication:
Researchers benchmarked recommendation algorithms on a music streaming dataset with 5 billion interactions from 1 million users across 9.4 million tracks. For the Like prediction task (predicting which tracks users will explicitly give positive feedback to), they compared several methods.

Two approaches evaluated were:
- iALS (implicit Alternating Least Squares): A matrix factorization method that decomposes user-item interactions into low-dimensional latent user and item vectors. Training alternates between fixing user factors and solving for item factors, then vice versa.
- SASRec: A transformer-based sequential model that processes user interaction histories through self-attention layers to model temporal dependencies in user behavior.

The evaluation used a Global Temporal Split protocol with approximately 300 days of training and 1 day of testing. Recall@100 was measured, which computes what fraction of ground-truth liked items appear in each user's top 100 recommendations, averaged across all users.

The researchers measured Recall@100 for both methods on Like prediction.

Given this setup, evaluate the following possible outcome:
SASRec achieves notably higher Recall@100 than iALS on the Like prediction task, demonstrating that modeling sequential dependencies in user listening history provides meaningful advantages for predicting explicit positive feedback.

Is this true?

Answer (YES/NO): YES